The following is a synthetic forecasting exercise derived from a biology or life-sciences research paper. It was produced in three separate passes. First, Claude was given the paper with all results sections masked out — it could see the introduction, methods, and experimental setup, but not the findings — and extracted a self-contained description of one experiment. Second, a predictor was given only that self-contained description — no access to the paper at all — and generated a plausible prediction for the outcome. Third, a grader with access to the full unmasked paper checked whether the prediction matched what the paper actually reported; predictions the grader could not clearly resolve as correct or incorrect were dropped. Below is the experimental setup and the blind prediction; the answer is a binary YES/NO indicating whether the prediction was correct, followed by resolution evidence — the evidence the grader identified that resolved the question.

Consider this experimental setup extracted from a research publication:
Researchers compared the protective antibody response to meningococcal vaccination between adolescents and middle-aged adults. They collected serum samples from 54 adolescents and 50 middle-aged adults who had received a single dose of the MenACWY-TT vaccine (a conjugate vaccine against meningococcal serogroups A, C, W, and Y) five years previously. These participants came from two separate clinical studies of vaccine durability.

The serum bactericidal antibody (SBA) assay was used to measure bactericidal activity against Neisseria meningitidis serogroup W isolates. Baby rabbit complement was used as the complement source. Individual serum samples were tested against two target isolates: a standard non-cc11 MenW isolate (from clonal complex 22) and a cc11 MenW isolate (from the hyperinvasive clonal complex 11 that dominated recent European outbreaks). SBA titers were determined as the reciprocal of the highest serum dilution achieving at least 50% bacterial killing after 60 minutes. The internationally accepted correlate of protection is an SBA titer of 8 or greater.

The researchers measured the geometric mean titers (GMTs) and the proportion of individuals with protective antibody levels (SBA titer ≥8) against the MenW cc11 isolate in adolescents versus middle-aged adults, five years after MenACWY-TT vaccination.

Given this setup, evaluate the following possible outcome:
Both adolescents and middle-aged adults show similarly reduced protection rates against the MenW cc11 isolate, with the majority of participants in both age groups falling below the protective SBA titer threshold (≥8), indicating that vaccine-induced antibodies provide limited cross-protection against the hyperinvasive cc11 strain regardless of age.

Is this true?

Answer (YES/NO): NO